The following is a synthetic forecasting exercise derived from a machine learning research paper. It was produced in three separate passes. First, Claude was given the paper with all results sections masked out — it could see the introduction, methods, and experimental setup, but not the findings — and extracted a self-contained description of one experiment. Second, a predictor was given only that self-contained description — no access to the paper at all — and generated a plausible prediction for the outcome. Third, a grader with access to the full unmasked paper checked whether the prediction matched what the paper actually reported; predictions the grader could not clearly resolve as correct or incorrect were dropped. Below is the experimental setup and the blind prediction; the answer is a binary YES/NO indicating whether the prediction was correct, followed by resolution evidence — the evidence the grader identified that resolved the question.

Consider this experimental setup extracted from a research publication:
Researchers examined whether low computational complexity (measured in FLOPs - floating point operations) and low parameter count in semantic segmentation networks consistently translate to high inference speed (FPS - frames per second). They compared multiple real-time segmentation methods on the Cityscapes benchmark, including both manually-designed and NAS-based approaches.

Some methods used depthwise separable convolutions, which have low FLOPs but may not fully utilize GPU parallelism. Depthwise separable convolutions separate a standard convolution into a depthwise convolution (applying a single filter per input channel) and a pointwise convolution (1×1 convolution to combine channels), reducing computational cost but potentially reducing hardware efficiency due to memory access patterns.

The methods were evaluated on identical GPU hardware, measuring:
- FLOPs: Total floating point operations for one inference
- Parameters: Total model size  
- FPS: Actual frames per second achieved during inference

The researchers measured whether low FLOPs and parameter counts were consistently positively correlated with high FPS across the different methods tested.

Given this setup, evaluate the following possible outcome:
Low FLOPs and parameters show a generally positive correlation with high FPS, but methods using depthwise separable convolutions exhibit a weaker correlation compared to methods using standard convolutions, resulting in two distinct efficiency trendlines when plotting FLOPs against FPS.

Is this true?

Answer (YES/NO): NO